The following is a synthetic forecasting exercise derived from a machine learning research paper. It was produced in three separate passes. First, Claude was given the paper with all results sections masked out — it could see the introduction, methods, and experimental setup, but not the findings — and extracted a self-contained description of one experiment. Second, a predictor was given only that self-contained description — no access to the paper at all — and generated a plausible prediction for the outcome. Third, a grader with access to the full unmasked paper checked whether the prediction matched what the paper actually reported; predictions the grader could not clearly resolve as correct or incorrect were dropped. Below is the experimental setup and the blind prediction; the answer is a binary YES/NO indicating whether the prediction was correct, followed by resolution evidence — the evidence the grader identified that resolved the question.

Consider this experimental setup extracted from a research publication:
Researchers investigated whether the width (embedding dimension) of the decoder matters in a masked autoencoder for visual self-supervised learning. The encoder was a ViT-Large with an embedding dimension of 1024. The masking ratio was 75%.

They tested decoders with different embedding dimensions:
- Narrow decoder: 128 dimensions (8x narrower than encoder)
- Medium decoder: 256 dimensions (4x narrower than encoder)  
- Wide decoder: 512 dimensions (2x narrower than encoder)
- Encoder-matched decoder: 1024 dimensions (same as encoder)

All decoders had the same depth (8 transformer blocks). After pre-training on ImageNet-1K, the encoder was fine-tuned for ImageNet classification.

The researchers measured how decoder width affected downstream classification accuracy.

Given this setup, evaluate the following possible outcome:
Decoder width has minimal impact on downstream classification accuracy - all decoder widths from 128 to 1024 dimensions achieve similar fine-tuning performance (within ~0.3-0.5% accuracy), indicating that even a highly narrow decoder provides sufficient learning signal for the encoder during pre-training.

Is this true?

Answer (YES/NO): YES